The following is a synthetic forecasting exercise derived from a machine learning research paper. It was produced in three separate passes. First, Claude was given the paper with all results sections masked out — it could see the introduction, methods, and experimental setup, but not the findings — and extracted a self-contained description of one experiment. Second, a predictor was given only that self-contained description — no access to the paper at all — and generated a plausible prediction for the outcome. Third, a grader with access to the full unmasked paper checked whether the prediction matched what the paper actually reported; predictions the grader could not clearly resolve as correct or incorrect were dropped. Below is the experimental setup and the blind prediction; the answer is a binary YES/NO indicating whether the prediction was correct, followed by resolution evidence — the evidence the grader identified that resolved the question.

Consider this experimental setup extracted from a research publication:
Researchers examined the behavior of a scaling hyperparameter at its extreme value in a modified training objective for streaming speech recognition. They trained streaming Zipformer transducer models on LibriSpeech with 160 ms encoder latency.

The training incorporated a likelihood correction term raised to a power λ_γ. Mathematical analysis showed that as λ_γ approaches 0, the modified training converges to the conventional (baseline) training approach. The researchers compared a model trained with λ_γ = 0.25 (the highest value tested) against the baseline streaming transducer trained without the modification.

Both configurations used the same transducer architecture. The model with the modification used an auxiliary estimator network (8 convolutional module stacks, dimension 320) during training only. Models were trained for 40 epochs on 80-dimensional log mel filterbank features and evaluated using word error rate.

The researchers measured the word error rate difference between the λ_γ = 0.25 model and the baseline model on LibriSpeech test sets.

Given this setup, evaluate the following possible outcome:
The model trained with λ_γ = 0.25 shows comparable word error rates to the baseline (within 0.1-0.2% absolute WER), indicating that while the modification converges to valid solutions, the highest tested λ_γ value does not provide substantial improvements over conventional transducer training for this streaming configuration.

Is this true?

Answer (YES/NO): YES